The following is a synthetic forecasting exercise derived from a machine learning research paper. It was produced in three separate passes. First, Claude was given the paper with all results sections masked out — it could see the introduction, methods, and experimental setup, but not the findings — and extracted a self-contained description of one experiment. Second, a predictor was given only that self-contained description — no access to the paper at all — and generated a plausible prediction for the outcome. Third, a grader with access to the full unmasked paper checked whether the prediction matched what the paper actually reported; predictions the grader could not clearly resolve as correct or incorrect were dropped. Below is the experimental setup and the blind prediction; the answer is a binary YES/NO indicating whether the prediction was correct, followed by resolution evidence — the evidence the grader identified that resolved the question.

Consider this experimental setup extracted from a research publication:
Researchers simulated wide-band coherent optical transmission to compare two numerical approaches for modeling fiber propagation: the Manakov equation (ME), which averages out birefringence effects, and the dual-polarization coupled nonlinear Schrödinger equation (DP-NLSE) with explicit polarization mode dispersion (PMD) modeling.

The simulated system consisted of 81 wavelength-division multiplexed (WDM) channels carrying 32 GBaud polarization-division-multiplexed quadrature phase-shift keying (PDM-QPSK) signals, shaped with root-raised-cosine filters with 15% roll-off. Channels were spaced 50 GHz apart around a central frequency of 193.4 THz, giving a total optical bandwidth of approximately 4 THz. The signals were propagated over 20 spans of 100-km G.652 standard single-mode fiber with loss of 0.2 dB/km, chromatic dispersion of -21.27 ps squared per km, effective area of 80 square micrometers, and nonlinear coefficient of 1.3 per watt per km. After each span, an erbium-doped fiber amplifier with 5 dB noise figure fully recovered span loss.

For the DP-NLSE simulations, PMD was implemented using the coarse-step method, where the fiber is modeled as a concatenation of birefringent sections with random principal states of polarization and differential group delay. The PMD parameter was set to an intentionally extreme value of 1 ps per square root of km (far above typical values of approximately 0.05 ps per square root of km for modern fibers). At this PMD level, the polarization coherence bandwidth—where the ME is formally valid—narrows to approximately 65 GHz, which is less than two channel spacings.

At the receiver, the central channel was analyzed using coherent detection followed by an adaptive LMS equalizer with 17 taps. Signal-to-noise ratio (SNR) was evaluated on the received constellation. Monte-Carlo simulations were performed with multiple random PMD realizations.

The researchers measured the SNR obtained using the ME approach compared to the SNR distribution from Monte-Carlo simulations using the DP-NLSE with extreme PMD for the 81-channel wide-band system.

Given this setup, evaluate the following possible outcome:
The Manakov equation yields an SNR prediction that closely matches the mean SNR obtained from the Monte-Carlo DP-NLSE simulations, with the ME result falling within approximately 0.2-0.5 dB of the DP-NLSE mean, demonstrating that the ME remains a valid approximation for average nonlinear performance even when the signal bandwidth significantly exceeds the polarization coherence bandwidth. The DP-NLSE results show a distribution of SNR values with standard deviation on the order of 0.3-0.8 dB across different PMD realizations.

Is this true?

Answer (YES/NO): NO